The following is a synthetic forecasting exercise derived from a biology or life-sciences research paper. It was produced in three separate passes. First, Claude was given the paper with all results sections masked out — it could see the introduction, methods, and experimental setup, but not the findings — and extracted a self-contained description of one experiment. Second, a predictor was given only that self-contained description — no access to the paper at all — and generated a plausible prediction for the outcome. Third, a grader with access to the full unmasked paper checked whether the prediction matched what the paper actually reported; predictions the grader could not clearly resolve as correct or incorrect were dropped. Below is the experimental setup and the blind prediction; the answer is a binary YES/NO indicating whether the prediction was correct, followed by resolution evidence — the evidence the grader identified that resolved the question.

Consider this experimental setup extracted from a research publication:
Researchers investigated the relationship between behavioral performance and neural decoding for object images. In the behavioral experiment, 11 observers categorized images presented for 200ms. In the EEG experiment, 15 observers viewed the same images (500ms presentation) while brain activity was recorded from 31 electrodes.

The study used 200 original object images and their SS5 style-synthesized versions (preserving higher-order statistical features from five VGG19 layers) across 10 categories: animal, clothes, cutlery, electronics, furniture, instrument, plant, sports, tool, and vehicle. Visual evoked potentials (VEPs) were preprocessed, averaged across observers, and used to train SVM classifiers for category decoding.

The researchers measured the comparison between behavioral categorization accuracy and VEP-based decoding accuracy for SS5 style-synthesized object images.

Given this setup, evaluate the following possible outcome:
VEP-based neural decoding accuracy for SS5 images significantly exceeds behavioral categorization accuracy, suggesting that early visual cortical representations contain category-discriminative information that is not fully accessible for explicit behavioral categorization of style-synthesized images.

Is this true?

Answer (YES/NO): NO